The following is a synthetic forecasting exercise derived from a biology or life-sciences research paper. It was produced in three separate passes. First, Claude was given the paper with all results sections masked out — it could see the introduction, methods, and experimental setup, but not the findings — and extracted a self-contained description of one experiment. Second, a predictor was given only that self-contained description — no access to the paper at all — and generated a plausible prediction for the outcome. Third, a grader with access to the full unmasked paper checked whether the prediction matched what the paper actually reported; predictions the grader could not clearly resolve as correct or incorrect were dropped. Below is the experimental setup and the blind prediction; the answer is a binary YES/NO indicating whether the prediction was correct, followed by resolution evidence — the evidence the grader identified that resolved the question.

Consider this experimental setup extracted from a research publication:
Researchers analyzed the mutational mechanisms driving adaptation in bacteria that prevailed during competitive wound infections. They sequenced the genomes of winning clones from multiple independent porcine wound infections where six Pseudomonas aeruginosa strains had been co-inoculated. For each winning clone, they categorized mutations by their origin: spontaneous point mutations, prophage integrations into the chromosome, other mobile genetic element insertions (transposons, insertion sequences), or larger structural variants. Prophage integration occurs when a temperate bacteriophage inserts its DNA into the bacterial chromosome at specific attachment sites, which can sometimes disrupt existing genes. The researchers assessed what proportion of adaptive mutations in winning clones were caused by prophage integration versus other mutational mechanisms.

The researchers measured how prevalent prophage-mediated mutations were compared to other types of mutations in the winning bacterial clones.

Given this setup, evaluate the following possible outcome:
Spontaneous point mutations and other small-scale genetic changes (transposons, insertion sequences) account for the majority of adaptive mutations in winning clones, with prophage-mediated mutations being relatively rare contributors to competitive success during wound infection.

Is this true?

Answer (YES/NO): NO